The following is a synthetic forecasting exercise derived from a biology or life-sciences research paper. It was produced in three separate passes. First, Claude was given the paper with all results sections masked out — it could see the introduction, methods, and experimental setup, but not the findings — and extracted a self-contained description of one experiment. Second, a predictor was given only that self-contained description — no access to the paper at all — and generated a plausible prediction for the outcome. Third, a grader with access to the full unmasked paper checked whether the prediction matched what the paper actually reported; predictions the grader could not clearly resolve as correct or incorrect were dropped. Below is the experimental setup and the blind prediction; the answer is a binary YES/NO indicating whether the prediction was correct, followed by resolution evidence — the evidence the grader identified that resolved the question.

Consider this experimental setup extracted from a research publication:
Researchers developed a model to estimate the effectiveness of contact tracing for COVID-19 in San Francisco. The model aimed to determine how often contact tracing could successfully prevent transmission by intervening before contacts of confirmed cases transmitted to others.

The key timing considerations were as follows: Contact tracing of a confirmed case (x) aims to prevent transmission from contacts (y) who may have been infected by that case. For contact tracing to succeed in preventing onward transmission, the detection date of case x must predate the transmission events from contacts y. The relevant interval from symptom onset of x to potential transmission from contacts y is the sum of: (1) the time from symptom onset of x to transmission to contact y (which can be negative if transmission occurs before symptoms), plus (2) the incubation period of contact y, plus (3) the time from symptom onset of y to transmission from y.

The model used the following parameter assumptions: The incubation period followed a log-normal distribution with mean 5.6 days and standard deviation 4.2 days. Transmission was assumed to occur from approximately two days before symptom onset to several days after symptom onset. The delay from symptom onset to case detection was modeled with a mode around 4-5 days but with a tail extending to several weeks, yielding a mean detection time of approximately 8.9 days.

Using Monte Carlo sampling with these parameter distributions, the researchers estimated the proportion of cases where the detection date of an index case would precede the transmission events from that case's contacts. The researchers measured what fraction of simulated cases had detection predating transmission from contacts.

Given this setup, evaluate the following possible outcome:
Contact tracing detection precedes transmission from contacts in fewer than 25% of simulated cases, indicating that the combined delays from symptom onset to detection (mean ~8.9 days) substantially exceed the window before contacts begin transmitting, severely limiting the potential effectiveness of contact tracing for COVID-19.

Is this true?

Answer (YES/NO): NO